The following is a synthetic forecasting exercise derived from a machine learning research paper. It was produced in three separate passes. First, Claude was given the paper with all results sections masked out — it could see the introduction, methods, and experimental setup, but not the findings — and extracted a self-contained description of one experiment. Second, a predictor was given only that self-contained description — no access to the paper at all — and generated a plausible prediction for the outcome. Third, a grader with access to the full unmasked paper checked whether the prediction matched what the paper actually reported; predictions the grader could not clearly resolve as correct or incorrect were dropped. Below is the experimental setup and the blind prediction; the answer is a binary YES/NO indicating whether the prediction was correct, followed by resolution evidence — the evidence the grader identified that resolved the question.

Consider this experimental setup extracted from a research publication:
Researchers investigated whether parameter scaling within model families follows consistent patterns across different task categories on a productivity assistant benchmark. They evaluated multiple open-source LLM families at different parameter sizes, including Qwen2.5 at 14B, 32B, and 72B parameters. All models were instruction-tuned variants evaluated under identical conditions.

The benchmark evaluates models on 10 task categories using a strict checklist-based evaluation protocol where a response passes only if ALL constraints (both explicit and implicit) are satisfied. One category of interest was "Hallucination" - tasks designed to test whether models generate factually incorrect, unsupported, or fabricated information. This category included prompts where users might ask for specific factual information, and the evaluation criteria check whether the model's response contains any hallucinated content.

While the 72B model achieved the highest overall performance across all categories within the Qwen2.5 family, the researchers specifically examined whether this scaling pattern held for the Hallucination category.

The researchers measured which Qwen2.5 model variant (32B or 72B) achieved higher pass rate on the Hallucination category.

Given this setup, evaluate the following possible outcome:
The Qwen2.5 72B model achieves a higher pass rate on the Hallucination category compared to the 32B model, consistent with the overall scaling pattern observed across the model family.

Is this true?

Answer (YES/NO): NO